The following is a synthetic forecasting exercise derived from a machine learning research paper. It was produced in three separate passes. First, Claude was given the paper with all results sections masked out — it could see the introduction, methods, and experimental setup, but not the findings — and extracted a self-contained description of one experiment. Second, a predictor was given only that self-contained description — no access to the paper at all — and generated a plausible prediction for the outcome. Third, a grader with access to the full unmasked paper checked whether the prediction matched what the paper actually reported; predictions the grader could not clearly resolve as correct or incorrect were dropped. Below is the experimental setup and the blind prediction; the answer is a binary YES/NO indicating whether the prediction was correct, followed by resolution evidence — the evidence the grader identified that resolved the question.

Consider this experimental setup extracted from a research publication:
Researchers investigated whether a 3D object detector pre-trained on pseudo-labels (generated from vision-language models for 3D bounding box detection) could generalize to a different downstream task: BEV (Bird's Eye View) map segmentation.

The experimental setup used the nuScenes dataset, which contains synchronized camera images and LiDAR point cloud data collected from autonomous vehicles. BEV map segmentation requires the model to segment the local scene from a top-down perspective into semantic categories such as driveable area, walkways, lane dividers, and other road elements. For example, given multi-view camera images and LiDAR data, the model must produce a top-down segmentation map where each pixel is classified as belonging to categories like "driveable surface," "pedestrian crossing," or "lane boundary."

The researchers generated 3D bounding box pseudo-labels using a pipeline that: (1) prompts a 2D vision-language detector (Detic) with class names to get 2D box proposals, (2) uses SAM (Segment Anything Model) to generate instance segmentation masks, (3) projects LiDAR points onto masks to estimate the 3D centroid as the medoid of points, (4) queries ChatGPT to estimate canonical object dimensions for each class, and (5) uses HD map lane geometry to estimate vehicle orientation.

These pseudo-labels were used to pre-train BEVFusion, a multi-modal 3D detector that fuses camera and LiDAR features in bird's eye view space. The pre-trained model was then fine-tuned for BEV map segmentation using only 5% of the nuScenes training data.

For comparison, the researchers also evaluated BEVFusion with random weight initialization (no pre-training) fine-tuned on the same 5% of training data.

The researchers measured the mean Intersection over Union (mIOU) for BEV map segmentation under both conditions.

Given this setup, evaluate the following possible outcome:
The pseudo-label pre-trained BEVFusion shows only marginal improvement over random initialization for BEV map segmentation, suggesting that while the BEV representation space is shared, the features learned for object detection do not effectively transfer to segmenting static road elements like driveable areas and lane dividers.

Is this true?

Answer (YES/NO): NO